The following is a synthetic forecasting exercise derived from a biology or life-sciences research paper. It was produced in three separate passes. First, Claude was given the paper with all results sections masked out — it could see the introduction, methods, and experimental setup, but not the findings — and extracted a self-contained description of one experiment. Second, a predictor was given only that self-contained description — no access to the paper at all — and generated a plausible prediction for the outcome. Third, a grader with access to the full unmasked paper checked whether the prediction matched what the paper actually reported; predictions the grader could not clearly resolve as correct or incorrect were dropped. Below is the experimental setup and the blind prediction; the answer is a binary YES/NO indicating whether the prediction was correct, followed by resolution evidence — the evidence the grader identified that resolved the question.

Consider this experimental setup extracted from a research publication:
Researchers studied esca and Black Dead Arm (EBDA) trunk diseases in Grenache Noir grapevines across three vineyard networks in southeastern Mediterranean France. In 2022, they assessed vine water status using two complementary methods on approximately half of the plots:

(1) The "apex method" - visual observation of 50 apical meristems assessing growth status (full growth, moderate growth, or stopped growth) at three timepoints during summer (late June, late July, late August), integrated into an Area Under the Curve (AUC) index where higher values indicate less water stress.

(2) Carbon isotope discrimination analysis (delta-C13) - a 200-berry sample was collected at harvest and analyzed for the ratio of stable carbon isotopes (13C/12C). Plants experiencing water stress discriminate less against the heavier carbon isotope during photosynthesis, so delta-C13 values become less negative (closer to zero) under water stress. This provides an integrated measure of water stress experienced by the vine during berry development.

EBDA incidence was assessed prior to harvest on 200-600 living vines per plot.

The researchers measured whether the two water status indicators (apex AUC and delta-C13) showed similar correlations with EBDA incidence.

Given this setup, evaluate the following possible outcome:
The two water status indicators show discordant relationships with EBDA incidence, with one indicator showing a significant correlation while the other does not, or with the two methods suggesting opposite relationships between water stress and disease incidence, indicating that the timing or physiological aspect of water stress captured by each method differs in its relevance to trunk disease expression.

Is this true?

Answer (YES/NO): NO